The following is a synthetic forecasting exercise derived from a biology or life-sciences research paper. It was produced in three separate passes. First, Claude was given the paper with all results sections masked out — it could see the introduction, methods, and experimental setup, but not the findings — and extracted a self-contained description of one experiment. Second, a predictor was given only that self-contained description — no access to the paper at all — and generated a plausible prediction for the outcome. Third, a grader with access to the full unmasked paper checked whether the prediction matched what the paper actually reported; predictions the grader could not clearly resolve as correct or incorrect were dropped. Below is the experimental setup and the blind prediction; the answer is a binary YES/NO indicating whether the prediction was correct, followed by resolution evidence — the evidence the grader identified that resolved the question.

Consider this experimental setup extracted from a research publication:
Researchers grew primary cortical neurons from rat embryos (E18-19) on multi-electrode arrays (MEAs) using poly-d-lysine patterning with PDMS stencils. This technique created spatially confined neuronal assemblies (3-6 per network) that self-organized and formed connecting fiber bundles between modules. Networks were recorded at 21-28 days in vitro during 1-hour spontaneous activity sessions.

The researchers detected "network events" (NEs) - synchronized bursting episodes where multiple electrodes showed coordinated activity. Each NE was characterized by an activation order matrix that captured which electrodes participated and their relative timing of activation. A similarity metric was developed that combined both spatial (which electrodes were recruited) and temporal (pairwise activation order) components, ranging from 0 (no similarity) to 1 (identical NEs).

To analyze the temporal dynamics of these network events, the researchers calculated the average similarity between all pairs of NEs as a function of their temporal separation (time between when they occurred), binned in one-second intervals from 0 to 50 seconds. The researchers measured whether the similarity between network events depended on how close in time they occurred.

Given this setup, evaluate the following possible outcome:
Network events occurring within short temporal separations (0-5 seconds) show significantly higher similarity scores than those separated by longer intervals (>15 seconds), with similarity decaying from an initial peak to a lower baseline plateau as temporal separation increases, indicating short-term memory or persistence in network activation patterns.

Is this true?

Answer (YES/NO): YES